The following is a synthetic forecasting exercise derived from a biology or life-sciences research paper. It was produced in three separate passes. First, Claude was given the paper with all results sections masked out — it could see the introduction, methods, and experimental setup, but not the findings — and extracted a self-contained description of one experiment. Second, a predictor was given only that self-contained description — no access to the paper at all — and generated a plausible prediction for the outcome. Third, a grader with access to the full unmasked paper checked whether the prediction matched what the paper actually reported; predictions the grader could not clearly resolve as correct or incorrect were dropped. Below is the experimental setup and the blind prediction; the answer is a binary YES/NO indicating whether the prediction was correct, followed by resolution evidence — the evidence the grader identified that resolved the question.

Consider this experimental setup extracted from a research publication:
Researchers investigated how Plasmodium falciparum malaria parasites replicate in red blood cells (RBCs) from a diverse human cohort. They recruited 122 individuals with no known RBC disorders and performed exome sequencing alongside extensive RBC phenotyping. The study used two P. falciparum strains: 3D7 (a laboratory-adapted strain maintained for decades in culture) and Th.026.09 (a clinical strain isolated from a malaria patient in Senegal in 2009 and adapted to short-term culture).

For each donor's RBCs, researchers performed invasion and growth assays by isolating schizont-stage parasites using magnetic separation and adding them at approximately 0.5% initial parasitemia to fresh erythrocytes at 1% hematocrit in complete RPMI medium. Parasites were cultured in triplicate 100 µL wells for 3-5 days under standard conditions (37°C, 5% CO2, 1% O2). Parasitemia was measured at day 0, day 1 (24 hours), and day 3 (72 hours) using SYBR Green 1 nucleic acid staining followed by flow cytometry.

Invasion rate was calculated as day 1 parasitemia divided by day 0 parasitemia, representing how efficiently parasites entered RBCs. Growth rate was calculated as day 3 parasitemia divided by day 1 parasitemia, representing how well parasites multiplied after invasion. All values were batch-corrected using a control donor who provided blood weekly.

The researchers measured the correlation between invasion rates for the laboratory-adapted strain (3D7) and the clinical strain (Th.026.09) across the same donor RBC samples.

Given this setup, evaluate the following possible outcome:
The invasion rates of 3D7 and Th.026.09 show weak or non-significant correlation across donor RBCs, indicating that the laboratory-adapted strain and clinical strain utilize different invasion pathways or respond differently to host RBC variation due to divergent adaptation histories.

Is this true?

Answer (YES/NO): YES